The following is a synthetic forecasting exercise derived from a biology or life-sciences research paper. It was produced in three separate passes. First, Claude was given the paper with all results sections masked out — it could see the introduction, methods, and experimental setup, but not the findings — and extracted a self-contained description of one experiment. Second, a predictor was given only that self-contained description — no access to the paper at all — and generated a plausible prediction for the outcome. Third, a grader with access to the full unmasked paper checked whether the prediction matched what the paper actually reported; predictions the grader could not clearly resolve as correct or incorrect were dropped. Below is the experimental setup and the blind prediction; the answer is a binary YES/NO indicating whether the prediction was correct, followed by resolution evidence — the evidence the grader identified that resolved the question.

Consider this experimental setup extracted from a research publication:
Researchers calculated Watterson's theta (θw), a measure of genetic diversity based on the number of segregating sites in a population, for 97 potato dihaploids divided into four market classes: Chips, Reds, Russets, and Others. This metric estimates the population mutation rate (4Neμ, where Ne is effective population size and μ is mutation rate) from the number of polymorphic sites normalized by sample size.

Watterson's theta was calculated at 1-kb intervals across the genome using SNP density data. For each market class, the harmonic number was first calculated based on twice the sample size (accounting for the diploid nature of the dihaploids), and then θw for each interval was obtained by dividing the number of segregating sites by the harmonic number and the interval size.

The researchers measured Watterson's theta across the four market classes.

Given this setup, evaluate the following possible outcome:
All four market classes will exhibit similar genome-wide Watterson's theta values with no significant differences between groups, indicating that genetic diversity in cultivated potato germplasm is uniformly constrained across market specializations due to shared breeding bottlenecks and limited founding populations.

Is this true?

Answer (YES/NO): NO